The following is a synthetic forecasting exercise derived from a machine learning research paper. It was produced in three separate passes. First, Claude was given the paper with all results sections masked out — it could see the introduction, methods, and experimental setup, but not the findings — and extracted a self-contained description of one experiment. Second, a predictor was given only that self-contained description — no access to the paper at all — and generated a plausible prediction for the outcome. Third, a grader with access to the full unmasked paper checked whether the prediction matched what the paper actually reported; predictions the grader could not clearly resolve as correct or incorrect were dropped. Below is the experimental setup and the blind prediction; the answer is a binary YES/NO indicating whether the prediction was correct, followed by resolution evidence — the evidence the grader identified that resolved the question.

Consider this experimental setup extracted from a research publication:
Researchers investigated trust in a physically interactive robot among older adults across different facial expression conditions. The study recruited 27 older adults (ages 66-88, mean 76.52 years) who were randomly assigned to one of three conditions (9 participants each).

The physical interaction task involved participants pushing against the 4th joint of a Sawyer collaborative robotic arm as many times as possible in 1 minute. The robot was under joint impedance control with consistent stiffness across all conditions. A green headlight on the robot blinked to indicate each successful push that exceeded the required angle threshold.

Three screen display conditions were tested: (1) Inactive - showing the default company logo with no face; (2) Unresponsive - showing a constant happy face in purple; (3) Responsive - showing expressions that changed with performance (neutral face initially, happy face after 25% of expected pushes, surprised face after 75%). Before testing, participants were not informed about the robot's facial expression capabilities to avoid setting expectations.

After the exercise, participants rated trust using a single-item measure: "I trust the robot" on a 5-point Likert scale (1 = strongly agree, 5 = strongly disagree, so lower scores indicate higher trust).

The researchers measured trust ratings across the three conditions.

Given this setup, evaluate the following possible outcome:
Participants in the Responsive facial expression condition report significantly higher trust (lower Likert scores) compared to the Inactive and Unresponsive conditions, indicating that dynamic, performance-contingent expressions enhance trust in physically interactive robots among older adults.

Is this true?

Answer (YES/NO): NO